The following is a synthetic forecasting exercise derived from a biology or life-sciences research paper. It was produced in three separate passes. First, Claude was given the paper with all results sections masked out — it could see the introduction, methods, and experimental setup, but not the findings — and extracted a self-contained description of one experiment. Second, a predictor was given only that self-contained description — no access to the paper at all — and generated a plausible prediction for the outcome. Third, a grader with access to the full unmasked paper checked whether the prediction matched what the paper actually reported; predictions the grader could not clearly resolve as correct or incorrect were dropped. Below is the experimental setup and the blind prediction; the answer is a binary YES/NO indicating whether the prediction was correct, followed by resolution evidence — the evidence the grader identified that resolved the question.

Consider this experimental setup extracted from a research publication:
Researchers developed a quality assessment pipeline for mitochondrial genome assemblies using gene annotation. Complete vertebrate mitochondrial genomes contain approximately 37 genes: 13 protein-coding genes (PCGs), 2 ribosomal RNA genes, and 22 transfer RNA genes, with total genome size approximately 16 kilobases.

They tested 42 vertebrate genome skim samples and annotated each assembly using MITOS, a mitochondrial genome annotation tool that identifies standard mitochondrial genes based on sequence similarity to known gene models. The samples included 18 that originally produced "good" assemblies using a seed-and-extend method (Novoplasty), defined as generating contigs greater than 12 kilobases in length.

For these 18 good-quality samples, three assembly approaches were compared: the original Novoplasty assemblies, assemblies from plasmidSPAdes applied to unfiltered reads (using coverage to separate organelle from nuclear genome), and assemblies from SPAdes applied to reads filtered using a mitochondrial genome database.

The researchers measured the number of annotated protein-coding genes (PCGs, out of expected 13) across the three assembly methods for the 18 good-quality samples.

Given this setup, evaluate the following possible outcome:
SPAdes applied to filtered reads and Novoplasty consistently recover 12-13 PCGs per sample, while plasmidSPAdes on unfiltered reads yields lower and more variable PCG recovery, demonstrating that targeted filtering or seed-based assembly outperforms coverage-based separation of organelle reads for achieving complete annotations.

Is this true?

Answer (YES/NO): NO